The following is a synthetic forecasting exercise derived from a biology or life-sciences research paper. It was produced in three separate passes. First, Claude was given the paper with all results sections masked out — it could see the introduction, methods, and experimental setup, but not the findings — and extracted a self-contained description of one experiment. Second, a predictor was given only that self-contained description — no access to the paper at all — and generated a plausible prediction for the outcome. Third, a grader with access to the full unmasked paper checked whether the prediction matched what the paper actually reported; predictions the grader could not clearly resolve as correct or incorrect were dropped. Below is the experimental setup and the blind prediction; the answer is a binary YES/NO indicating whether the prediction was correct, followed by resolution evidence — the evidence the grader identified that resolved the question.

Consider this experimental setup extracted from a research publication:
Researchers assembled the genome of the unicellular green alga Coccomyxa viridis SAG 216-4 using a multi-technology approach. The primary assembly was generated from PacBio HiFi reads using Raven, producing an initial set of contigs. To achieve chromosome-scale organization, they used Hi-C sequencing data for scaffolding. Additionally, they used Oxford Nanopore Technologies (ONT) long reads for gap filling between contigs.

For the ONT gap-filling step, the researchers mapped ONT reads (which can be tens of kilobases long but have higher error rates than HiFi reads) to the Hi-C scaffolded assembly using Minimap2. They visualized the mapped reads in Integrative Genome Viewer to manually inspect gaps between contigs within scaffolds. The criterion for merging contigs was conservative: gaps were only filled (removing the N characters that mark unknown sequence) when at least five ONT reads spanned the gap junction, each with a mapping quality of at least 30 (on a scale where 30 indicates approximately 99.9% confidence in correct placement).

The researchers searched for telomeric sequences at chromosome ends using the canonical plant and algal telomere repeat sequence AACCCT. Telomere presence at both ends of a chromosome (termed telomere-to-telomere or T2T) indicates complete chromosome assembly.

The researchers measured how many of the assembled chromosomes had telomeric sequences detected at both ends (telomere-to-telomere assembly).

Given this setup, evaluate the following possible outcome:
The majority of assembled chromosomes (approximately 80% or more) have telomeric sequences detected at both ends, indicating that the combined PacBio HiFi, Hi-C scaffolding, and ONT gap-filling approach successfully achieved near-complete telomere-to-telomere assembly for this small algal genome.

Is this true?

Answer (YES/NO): NO